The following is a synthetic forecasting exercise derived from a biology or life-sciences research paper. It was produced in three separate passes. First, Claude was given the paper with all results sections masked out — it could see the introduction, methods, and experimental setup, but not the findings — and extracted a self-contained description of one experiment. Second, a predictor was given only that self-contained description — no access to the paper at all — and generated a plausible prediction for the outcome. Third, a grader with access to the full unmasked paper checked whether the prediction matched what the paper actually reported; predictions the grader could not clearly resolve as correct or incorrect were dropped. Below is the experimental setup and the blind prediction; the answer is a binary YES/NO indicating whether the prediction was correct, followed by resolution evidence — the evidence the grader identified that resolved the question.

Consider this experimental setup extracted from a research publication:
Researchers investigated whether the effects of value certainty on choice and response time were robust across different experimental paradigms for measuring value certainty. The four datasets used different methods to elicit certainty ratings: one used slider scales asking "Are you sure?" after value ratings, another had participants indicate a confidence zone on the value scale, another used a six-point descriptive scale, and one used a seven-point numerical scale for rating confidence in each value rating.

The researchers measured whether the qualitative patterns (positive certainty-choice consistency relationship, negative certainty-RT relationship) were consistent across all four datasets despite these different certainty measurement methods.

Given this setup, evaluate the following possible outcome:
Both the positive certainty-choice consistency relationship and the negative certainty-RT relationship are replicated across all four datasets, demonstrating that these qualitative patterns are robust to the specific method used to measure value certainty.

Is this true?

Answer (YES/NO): YES